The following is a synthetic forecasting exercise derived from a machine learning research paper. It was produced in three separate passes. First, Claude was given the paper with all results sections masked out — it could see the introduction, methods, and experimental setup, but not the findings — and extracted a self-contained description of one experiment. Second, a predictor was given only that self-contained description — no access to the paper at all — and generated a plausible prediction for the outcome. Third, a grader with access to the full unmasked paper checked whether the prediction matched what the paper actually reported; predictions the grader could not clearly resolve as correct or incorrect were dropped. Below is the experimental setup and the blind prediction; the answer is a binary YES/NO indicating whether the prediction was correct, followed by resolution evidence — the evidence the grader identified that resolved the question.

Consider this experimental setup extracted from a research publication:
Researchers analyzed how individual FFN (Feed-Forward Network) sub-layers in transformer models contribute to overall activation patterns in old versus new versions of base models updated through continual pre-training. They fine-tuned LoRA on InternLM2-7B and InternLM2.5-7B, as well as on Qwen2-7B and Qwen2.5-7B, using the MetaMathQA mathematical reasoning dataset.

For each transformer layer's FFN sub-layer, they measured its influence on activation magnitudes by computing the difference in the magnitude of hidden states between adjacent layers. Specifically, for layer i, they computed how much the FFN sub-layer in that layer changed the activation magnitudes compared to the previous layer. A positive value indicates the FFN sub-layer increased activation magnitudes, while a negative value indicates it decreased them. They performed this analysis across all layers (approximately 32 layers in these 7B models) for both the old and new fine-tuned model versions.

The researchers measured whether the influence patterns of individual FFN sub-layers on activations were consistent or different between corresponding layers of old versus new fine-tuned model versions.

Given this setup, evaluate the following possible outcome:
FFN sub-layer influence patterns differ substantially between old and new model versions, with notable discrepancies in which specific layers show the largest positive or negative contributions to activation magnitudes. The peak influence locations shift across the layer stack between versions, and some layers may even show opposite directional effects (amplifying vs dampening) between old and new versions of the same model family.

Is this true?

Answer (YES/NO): YES